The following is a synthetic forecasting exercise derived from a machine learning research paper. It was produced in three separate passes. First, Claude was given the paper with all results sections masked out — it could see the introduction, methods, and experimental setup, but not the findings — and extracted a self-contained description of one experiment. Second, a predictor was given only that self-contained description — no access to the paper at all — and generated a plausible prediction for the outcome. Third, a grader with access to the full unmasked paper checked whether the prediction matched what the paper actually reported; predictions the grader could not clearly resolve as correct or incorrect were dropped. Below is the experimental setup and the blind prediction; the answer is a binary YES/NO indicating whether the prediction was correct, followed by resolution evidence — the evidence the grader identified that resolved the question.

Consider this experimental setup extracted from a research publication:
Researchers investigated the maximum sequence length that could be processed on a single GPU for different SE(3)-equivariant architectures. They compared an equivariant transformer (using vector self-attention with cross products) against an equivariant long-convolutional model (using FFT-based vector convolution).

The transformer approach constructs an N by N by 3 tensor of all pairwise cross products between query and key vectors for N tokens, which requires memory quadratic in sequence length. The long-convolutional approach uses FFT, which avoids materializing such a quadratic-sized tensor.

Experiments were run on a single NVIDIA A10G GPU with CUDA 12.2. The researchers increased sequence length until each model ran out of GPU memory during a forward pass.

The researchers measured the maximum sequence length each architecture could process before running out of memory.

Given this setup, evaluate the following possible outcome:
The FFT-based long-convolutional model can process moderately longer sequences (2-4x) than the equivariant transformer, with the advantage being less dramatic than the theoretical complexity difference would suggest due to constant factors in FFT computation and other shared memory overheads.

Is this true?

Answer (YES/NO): NO